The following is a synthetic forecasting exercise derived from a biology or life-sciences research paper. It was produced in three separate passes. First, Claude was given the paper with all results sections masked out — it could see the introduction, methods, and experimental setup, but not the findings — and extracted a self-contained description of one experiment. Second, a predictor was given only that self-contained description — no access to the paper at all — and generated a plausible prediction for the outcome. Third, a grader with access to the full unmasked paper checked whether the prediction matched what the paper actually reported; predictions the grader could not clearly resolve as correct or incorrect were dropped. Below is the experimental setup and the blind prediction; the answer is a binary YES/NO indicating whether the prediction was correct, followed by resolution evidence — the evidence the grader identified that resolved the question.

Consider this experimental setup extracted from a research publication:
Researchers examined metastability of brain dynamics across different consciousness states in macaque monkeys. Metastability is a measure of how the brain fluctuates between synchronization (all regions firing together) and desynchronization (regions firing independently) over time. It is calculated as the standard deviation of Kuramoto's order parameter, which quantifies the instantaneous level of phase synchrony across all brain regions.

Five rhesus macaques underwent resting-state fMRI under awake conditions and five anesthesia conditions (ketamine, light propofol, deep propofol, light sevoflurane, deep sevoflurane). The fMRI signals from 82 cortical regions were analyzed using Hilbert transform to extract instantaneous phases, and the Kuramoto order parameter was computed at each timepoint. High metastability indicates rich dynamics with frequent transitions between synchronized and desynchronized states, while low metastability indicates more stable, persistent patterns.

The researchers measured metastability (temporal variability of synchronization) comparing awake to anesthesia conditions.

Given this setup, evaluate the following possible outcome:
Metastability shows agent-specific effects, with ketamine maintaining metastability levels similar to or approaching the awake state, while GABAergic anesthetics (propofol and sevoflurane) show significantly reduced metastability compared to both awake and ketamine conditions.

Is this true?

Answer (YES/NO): NO